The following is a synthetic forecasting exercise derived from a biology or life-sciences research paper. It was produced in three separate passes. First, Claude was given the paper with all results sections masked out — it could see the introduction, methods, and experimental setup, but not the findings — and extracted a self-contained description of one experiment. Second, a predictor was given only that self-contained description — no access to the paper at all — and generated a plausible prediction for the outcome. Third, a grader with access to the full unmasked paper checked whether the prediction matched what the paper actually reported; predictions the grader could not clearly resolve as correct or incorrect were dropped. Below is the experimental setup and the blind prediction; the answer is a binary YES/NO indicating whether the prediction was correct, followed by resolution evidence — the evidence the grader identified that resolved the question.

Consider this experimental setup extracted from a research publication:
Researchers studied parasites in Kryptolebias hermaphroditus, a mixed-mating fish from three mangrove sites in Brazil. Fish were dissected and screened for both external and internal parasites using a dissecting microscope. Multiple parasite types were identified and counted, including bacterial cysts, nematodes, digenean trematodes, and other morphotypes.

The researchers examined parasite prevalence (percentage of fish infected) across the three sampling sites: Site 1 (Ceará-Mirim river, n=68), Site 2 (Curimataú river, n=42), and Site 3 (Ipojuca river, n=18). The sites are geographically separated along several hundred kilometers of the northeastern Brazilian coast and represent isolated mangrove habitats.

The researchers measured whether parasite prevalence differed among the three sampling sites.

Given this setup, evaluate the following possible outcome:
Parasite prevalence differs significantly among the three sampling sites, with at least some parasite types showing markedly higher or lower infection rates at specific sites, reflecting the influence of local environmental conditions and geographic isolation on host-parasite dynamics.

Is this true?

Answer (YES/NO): YES